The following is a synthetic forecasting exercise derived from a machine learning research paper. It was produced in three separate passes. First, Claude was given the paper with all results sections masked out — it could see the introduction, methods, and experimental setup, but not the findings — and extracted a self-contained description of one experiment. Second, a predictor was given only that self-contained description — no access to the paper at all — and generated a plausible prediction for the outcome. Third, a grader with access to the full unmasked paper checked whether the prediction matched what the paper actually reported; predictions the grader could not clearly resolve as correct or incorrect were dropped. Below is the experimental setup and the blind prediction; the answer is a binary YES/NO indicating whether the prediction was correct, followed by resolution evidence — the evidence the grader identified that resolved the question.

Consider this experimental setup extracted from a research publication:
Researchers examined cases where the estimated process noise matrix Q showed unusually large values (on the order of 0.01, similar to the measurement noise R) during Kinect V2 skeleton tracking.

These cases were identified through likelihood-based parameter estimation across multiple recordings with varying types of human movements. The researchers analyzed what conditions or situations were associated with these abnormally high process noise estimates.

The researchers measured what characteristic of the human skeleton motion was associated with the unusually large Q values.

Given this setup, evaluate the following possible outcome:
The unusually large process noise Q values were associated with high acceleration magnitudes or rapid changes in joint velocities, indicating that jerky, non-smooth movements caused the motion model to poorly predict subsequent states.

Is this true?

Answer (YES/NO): NO